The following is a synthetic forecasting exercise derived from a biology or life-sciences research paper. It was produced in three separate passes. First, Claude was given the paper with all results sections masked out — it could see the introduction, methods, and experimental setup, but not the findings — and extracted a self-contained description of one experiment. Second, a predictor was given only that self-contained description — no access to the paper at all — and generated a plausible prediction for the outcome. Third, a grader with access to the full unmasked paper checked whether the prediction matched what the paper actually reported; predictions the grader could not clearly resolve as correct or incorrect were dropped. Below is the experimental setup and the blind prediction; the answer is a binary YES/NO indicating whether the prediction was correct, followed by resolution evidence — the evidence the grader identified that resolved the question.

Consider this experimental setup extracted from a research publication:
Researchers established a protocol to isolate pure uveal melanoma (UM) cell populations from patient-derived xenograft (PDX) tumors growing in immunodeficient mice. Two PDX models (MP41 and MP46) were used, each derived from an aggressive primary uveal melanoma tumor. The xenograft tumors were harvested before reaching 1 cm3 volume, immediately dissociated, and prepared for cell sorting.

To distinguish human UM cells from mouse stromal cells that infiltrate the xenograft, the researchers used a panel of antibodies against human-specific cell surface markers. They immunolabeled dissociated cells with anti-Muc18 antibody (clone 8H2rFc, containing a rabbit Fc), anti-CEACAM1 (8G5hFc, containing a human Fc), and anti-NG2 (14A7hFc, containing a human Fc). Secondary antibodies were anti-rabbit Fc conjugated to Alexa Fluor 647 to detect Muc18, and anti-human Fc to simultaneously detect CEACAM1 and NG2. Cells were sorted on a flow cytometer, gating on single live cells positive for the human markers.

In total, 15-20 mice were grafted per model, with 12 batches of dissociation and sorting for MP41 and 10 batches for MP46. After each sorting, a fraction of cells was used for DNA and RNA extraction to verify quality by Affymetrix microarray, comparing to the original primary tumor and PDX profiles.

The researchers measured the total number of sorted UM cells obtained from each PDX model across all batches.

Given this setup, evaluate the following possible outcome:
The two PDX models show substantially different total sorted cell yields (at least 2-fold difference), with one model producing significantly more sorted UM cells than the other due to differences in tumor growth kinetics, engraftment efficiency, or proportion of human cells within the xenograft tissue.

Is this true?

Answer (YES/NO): NO